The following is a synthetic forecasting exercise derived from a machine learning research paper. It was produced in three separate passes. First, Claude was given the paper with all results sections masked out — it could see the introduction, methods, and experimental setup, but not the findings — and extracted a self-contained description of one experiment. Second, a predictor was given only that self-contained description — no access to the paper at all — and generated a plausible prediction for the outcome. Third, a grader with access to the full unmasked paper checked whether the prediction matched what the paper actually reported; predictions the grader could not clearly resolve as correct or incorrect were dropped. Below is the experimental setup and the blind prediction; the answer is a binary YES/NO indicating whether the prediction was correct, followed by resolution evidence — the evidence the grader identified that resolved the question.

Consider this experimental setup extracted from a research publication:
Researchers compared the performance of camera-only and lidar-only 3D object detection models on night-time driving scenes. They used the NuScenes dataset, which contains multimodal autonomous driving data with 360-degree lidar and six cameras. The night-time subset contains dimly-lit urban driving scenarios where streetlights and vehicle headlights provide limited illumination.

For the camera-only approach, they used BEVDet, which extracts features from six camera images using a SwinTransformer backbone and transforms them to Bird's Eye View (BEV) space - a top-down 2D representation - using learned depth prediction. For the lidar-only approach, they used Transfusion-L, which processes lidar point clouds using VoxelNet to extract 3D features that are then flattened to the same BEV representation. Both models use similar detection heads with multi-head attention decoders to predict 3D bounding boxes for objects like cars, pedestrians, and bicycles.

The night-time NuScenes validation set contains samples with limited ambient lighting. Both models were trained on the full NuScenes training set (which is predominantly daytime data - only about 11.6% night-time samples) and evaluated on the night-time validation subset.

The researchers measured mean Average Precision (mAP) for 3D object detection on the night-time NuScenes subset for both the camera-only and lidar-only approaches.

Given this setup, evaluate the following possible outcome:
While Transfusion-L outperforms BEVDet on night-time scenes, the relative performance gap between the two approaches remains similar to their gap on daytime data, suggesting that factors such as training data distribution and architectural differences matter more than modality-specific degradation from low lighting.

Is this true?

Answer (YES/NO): NO